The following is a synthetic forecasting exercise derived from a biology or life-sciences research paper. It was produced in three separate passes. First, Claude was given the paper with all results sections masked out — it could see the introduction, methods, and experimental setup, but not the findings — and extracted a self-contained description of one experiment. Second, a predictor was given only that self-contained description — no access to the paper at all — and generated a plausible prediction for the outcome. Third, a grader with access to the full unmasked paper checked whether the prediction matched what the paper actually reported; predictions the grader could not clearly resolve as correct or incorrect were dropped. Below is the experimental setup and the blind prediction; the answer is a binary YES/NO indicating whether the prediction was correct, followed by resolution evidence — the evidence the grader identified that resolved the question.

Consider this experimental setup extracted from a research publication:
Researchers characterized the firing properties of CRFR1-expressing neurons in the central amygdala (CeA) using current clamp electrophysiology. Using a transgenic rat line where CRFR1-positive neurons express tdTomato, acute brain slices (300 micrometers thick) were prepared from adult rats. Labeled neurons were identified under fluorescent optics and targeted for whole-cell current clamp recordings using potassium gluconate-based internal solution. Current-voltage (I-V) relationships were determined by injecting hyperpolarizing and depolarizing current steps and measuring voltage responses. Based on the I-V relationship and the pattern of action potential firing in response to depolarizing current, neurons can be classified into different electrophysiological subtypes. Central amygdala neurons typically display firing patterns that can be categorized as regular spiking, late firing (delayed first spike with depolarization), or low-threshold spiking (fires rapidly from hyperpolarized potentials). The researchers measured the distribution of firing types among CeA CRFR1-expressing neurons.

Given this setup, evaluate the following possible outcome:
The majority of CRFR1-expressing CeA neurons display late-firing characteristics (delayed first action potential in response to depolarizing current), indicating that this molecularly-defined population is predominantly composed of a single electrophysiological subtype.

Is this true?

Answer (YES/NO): NO